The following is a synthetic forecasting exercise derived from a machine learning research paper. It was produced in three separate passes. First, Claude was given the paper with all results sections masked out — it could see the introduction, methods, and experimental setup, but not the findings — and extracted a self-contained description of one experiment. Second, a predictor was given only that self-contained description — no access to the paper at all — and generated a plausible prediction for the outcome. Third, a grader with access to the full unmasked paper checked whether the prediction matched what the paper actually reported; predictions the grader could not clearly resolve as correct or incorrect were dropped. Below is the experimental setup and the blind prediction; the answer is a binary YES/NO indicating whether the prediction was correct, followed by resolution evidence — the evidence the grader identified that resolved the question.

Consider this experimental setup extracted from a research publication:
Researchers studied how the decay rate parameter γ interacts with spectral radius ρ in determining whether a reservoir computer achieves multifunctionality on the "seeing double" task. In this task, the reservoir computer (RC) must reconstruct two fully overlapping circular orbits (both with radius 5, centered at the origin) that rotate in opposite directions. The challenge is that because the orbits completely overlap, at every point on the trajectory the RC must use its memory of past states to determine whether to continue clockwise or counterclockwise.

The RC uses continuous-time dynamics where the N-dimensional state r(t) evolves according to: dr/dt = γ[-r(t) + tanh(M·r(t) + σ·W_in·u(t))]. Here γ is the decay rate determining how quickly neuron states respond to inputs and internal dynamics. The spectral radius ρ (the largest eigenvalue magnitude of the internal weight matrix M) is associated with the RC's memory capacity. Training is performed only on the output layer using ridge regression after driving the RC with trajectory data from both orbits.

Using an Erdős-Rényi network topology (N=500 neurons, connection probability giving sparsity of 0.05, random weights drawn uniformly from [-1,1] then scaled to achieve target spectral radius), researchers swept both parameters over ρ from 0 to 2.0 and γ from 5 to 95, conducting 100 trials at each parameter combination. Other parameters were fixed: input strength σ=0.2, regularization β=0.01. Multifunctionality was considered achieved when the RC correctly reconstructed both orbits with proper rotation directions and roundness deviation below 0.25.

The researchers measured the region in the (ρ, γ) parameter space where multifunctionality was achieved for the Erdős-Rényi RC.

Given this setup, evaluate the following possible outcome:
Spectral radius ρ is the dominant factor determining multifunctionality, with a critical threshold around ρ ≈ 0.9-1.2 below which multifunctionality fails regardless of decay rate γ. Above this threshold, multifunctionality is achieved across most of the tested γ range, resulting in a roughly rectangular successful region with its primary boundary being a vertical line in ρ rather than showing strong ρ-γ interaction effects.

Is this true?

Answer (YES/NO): NO